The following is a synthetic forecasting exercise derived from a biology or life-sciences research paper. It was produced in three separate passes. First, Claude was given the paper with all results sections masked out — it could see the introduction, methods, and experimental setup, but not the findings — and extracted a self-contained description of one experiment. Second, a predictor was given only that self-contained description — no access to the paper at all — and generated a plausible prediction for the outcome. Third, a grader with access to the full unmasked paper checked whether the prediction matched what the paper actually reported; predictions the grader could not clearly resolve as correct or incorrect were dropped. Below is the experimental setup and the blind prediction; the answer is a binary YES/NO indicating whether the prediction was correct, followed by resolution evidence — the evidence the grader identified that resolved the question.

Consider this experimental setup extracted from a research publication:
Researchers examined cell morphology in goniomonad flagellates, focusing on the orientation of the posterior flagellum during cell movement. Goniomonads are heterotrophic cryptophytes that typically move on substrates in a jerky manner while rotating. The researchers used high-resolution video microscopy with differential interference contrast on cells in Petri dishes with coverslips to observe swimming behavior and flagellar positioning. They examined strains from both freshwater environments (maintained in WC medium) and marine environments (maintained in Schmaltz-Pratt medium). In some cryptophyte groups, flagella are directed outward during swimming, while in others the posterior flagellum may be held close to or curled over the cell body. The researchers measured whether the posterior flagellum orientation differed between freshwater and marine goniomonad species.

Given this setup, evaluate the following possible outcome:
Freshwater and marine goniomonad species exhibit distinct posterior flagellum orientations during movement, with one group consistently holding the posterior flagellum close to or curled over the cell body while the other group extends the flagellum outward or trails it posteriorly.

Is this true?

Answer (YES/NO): YES